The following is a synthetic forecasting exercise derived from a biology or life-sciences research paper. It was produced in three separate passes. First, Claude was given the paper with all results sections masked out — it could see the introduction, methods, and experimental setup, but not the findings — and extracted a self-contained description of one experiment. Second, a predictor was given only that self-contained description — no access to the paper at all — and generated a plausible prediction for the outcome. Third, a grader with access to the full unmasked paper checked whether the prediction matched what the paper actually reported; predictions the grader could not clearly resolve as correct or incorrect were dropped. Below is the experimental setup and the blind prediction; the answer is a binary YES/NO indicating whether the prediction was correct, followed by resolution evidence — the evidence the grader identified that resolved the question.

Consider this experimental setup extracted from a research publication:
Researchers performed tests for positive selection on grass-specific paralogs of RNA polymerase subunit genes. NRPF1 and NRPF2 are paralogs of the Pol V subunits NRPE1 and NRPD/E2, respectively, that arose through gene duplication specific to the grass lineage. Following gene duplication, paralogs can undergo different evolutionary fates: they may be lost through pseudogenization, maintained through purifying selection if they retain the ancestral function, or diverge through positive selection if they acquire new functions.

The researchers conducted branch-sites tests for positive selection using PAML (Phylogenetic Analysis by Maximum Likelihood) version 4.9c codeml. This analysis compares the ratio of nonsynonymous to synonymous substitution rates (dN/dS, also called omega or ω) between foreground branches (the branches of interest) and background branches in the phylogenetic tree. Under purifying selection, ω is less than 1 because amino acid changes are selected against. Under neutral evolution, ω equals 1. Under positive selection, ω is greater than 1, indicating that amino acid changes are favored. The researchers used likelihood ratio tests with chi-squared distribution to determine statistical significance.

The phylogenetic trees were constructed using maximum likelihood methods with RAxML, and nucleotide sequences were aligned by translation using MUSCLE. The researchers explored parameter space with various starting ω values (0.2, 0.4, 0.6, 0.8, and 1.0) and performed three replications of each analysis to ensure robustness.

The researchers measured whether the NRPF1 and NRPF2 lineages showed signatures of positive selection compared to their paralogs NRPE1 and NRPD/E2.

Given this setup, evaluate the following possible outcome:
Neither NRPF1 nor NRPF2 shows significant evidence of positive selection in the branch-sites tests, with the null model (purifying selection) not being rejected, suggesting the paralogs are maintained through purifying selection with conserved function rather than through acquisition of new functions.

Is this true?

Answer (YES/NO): NO